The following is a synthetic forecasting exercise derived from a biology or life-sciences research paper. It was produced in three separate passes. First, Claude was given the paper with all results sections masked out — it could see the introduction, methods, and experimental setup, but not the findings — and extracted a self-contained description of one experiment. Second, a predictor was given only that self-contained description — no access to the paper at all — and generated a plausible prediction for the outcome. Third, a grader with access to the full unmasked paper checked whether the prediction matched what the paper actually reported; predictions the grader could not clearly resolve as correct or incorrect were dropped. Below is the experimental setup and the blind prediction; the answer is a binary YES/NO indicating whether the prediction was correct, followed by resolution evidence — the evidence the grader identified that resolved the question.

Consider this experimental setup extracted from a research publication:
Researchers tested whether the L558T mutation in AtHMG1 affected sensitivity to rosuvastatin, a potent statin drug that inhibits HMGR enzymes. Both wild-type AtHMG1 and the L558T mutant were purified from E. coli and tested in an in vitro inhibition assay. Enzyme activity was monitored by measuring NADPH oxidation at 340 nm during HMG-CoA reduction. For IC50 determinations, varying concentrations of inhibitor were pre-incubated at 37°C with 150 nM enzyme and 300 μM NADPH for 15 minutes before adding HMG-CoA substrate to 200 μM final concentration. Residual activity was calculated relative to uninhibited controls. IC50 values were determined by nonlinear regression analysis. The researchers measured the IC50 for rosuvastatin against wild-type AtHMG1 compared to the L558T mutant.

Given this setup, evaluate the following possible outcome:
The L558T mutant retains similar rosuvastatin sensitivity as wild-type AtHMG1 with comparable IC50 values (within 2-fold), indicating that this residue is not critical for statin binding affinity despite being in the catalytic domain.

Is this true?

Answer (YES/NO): NO